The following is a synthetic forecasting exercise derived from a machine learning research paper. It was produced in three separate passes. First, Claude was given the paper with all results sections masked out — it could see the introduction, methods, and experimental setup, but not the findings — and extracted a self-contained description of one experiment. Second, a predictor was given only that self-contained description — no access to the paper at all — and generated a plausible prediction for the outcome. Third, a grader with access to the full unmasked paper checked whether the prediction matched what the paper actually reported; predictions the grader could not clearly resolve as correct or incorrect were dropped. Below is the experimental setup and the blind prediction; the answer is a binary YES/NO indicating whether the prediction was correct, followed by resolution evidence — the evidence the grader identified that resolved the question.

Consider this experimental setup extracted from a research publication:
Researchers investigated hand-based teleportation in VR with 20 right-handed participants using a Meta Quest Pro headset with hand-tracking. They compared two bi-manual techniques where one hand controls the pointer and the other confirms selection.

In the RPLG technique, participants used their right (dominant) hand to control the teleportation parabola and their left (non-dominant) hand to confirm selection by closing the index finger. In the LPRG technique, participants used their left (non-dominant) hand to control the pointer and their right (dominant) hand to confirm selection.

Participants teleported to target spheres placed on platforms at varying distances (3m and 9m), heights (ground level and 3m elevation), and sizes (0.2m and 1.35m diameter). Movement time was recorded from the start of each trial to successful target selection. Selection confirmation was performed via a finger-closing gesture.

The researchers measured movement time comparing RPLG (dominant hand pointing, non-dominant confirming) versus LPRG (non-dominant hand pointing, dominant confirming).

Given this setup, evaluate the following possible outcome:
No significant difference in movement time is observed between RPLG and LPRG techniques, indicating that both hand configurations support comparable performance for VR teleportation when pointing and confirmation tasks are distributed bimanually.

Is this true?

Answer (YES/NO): NO